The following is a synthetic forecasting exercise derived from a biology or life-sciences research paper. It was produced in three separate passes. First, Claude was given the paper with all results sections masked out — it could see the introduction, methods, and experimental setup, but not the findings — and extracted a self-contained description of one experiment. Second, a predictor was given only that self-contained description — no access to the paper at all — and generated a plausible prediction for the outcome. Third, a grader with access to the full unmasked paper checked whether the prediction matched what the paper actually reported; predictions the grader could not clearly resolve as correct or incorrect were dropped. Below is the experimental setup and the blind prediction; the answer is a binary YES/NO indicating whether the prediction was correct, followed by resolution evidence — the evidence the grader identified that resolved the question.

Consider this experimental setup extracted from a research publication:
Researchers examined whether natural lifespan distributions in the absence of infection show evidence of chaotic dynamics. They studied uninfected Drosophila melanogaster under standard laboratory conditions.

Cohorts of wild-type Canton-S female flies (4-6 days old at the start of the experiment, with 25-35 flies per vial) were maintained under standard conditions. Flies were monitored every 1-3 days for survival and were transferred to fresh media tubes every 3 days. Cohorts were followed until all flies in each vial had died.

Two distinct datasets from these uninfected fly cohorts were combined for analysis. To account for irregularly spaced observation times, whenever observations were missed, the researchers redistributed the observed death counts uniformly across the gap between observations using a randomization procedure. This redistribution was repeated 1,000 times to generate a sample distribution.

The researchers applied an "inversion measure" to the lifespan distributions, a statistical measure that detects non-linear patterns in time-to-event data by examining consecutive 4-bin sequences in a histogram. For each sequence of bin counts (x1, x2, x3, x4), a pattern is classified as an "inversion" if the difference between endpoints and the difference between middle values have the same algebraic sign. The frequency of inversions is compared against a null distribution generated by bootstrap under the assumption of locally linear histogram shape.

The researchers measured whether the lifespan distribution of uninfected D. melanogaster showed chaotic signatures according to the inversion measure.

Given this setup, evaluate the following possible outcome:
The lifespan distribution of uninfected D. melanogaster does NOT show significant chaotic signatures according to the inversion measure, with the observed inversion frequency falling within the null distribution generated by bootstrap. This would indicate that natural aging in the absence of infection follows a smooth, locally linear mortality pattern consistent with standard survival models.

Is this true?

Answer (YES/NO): YES